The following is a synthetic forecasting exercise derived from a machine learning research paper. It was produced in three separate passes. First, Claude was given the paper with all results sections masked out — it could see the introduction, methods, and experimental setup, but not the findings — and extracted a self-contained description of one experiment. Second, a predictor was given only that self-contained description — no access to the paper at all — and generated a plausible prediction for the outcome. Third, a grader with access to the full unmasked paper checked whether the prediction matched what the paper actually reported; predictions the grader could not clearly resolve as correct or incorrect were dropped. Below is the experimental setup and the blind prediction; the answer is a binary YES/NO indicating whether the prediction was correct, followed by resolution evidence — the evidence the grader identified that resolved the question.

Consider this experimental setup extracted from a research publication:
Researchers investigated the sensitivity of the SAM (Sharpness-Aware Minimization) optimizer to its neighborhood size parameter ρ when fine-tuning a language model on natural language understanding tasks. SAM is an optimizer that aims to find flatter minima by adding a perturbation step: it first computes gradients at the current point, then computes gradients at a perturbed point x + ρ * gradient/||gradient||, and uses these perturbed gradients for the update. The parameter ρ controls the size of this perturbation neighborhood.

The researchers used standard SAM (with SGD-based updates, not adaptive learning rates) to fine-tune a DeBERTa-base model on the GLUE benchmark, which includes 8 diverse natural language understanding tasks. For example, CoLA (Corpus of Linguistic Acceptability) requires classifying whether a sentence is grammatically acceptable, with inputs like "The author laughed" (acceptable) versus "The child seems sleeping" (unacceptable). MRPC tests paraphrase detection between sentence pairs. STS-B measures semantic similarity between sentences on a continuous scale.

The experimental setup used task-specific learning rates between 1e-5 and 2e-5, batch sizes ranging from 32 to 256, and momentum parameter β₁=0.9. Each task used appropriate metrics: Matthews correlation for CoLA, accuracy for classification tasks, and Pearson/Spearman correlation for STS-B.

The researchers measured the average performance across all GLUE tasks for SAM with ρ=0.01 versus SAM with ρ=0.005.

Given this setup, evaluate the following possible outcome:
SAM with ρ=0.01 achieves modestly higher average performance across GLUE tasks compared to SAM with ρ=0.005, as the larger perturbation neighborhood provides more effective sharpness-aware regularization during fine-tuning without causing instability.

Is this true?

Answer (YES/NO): NO